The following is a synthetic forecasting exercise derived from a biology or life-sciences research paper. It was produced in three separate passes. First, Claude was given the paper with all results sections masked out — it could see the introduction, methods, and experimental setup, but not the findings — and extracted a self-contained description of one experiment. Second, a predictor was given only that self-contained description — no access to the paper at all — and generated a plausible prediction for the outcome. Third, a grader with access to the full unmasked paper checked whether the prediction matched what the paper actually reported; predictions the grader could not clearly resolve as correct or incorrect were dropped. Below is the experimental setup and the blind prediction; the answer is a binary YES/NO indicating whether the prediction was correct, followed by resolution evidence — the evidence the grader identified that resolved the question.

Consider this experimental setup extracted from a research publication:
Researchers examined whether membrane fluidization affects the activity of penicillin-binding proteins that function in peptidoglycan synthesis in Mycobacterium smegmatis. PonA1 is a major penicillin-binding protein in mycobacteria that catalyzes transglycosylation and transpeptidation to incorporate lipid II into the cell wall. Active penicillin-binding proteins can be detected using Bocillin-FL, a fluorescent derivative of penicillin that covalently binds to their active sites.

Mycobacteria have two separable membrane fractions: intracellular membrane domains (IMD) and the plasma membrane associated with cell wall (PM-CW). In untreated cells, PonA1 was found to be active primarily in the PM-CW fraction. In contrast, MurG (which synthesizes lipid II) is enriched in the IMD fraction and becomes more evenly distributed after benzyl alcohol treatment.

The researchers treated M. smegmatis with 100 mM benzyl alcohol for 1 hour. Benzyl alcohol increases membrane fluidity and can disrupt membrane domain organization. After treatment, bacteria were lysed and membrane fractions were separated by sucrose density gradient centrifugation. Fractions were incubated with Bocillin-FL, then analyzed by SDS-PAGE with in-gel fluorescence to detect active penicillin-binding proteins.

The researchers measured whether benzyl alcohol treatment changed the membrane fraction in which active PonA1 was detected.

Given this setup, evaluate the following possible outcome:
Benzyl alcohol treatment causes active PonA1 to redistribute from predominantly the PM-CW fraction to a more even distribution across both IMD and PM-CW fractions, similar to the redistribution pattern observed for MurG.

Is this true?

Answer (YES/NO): NO